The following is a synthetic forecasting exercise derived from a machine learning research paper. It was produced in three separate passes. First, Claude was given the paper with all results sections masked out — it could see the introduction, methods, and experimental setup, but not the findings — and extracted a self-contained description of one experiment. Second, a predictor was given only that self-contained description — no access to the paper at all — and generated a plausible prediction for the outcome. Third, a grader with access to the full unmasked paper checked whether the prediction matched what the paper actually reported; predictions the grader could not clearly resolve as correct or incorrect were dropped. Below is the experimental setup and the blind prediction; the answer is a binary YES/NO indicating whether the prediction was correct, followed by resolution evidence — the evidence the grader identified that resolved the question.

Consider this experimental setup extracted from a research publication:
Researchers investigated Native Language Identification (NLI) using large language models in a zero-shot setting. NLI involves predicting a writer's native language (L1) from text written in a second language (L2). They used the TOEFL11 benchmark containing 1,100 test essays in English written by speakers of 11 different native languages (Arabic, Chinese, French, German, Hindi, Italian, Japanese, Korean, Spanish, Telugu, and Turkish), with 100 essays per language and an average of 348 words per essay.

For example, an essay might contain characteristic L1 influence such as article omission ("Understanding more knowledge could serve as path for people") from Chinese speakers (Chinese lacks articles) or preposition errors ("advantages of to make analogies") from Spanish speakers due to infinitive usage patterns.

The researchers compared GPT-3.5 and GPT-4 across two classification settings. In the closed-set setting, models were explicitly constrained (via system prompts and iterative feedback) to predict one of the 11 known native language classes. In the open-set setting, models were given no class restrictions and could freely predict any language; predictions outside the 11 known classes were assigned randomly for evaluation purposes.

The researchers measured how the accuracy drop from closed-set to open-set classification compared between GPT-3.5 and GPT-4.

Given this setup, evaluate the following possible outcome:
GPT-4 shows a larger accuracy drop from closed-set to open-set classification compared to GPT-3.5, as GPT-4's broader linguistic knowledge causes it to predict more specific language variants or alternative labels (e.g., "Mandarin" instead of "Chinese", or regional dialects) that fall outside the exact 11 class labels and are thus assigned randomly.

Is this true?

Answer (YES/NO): NO